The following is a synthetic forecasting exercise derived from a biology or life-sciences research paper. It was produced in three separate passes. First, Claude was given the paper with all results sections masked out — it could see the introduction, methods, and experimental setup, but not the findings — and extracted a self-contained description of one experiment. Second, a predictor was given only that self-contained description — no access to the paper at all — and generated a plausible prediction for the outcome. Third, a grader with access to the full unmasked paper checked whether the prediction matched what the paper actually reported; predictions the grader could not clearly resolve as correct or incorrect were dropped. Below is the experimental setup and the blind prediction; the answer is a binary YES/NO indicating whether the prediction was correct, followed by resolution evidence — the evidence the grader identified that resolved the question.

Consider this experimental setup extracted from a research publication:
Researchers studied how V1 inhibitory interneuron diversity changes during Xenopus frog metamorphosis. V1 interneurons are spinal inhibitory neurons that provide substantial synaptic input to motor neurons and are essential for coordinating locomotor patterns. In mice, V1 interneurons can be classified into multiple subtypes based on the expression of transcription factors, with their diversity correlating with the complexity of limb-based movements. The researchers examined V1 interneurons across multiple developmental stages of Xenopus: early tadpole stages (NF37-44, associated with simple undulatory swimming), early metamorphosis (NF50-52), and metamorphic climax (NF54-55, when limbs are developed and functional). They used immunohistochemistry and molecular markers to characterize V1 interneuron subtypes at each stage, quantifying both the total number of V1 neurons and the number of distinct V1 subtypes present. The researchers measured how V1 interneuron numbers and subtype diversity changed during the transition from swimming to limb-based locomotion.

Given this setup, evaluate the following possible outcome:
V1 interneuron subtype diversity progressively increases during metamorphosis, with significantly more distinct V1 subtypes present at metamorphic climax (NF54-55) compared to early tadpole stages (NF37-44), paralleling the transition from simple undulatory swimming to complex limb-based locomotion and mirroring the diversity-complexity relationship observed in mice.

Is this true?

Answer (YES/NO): YES